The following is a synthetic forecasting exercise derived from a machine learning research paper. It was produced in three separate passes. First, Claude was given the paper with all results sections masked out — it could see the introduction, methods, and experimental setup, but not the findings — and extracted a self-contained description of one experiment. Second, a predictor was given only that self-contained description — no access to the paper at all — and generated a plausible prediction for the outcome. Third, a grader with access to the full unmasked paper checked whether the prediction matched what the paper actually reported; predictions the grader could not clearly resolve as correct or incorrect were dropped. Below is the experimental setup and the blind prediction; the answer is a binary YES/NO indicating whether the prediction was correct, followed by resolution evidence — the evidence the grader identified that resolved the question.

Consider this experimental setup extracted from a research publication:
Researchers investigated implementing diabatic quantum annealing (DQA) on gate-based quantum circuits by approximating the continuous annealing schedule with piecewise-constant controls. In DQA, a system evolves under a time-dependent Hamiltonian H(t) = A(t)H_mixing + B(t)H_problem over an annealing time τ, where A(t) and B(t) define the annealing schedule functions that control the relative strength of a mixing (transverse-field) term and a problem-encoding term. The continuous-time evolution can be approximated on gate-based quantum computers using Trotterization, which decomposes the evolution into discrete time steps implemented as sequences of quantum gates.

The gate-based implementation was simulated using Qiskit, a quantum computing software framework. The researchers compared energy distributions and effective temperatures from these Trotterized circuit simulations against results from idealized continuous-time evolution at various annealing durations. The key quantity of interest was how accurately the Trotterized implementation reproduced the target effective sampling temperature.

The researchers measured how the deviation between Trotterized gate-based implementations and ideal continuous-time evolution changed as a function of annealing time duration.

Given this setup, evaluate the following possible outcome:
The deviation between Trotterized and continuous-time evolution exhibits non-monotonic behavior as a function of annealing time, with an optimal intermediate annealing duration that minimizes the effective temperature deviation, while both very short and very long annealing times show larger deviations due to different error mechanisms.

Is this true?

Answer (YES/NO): NO